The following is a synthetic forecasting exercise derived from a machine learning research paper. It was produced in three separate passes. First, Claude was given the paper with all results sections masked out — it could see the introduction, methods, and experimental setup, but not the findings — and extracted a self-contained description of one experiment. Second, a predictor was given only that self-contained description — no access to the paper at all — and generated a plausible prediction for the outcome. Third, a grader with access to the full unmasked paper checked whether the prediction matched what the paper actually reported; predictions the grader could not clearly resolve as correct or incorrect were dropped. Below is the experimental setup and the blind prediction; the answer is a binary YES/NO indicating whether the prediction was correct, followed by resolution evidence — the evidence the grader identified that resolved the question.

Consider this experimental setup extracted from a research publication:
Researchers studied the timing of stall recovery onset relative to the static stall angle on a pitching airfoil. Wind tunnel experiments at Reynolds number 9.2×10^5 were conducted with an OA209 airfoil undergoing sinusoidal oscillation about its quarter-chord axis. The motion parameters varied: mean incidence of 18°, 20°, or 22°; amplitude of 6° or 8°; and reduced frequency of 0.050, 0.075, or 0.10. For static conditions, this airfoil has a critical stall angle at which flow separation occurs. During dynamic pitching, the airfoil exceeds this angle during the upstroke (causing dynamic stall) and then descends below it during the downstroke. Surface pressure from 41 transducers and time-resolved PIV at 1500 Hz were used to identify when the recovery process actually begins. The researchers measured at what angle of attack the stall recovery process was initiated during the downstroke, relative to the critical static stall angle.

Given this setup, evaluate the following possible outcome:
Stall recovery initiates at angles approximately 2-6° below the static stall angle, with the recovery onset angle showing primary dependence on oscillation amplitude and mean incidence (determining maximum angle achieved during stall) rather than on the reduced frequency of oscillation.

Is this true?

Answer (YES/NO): NO